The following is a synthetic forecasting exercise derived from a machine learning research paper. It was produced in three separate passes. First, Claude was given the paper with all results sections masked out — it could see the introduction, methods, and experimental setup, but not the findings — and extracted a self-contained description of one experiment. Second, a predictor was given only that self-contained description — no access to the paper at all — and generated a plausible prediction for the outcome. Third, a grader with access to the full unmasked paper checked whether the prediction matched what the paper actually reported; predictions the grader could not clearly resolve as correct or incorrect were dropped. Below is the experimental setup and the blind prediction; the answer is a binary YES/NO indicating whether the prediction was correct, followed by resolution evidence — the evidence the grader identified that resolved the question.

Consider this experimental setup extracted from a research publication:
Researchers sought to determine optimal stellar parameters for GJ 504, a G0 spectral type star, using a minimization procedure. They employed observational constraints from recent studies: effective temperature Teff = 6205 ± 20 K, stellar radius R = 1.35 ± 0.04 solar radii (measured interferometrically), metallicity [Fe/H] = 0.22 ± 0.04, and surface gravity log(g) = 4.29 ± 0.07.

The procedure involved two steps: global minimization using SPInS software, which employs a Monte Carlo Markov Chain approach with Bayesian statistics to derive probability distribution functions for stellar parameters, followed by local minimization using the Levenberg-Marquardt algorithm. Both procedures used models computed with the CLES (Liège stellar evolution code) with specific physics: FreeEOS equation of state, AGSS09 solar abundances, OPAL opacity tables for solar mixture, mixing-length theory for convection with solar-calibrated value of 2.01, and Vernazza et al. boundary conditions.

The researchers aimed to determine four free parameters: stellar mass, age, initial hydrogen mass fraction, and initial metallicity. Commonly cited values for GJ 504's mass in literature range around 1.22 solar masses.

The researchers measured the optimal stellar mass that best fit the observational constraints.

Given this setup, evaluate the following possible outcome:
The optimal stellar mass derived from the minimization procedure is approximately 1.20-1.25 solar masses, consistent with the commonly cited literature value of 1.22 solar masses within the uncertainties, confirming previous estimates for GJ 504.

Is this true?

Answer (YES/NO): NO